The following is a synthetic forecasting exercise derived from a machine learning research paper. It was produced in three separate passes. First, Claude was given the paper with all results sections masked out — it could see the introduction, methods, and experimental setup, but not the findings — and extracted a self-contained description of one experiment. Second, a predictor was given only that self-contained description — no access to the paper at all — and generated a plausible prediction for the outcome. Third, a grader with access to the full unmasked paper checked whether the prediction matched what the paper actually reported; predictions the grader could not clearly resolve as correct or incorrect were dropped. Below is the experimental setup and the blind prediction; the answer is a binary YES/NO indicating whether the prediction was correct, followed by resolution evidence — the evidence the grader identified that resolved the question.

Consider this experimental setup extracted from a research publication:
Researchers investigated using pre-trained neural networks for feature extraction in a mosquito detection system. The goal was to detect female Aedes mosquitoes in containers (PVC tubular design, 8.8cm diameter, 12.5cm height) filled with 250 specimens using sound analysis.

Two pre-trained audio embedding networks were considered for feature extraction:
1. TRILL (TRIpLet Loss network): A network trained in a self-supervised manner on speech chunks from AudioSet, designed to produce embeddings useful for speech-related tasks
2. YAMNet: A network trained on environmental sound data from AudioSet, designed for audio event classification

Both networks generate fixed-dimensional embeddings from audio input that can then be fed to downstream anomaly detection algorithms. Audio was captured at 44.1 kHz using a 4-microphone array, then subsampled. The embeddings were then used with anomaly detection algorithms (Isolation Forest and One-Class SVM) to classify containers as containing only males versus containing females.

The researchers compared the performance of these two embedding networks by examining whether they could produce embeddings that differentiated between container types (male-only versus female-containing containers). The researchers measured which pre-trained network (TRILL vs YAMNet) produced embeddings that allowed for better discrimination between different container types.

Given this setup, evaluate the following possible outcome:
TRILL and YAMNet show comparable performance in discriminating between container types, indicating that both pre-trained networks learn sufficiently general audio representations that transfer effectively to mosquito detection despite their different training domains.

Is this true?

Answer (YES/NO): NO